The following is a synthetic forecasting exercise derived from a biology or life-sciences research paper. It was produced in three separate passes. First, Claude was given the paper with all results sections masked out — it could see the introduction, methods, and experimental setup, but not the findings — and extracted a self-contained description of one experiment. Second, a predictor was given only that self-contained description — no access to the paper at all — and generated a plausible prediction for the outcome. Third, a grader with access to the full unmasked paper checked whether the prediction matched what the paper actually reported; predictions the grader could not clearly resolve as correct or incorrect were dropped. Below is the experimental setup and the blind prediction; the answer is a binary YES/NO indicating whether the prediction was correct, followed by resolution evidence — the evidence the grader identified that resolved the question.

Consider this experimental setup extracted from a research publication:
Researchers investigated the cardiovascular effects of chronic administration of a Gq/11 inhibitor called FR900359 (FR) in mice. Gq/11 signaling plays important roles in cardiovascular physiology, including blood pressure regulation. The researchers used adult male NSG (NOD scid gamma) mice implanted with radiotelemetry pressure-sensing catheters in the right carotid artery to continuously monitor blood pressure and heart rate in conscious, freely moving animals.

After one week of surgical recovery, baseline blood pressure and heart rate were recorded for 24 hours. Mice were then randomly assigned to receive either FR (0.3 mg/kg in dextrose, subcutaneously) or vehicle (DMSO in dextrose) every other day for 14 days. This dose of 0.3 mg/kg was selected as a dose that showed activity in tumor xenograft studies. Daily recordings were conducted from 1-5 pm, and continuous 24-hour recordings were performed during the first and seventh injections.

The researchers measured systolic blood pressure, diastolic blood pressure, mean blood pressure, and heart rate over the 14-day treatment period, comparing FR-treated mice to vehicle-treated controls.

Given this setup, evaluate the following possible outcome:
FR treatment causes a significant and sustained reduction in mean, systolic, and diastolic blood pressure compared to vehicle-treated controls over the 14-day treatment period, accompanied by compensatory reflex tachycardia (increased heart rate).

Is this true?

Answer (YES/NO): NO